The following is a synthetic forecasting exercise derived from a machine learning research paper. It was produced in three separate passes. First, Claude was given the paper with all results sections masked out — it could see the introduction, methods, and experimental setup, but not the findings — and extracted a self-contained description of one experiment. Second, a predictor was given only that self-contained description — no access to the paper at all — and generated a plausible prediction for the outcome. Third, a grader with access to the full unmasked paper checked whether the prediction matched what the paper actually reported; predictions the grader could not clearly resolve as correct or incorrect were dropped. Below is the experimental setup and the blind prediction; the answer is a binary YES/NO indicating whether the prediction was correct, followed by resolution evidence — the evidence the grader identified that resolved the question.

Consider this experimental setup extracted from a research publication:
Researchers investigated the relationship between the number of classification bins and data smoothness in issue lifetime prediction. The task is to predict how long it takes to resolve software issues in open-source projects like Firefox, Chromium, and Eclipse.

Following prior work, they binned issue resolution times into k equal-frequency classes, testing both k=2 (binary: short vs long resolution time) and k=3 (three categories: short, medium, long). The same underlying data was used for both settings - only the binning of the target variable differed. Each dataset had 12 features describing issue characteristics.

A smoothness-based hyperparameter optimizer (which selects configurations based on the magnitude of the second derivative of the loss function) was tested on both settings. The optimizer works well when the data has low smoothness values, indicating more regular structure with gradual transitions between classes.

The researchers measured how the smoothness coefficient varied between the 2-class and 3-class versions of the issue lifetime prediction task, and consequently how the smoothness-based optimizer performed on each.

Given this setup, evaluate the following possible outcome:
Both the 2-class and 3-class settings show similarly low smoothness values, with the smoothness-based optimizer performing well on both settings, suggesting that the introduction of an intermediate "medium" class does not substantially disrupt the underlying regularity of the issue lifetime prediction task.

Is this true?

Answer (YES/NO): NO